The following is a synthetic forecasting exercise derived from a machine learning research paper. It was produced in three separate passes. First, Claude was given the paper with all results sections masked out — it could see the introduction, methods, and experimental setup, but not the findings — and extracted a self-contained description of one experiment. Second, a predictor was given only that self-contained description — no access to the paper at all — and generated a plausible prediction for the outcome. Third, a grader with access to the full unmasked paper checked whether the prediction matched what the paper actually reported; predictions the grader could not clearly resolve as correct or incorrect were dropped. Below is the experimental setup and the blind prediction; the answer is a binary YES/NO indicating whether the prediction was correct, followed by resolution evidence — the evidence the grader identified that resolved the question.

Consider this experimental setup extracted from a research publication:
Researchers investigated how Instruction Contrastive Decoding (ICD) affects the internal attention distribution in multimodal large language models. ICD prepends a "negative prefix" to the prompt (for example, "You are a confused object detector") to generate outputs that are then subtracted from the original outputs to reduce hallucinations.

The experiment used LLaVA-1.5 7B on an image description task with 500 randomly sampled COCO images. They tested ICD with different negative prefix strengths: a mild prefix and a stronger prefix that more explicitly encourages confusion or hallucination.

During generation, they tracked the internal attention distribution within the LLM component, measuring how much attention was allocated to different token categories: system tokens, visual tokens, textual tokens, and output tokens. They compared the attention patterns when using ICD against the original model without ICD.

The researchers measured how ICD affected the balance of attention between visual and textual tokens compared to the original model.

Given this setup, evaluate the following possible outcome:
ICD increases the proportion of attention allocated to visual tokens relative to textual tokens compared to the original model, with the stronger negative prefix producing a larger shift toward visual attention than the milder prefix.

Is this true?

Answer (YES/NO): NO